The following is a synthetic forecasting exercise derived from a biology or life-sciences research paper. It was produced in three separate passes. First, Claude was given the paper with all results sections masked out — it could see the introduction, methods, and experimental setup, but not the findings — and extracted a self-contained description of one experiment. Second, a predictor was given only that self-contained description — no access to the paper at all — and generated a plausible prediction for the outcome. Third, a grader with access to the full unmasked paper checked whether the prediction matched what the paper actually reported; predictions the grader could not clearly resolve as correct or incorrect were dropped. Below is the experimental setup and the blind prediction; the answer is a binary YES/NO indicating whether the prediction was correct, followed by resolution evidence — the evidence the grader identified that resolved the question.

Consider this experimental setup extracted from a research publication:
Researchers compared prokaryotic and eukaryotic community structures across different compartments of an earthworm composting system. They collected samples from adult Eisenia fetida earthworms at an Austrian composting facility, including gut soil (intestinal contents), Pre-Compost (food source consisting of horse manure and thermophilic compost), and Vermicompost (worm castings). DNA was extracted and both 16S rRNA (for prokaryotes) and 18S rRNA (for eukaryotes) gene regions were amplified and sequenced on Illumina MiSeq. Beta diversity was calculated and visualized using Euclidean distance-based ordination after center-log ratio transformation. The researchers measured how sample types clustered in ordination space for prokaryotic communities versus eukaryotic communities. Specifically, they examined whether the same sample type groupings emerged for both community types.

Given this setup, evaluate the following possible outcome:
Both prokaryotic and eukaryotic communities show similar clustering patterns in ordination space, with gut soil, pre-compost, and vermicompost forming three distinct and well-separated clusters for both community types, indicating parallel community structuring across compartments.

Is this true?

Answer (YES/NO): NO